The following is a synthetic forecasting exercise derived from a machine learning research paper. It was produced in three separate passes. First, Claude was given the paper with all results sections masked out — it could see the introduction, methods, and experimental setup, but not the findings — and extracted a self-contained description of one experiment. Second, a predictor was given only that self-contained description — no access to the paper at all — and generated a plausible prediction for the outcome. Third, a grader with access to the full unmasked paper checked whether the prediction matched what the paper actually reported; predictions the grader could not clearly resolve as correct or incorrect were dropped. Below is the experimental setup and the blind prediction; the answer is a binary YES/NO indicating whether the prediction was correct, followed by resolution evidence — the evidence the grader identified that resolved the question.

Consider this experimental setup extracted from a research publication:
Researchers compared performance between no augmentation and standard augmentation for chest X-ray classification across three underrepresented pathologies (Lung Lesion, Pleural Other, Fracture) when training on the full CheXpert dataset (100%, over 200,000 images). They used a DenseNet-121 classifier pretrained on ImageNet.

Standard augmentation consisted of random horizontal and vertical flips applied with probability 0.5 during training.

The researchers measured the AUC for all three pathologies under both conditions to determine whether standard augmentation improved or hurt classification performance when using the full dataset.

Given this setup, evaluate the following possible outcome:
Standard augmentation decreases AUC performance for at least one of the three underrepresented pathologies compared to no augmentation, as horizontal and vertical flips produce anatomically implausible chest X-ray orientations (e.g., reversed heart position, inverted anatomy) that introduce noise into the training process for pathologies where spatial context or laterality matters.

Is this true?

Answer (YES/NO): YES